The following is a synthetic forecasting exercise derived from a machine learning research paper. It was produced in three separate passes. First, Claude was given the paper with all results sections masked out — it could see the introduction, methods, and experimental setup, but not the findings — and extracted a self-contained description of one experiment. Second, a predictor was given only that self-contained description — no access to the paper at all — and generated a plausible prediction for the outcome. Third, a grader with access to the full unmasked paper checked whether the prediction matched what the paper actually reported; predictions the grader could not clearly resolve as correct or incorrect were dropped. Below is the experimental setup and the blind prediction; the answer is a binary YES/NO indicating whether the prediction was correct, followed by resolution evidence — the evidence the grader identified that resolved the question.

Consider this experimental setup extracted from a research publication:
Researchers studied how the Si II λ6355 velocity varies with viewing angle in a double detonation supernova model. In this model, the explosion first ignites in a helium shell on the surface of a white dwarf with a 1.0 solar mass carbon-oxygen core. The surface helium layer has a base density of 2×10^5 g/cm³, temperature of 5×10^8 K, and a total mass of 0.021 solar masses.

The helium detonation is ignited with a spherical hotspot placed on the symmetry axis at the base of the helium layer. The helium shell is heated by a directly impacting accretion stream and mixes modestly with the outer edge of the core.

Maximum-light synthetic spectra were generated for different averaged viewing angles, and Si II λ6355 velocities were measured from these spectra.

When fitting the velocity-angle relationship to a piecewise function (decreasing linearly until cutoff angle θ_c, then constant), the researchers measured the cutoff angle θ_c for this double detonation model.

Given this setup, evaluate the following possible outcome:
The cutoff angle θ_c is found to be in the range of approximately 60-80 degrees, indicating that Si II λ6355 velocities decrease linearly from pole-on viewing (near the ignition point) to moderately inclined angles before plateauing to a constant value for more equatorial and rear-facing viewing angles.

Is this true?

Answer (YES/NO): NO